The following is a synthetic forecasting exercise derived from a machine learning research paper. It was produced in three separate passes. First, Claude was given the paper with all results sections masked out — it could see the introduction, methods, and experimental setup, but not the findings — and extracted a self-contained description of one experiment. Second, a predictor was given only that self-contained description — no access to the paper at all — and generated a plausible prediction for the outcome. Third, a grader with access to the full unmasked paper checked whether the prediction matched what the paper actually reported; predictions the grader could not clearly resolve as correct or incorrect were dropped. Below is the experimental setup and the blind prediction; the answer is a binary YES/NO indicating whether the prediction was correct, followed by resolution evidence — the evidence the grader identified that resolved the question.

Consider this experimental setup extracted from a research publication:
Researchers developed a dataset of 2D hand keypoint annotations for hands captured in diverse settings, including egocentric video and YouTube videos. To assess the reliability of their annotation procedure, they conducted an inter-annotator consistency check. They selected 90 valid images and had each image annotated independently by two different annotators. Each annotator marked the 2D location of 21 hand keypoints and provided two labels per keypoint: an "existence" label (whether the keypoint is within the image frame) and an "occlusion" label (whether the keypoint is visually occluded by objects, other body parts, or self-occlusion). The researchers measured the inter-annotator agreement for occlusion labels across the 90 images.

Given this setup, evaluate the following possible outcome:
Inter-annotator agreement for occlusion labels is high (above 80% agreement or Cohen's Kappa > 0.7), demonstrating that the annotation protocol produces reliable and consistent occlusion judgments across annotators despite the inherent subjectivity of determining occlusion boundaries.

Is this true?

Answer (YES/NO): YES